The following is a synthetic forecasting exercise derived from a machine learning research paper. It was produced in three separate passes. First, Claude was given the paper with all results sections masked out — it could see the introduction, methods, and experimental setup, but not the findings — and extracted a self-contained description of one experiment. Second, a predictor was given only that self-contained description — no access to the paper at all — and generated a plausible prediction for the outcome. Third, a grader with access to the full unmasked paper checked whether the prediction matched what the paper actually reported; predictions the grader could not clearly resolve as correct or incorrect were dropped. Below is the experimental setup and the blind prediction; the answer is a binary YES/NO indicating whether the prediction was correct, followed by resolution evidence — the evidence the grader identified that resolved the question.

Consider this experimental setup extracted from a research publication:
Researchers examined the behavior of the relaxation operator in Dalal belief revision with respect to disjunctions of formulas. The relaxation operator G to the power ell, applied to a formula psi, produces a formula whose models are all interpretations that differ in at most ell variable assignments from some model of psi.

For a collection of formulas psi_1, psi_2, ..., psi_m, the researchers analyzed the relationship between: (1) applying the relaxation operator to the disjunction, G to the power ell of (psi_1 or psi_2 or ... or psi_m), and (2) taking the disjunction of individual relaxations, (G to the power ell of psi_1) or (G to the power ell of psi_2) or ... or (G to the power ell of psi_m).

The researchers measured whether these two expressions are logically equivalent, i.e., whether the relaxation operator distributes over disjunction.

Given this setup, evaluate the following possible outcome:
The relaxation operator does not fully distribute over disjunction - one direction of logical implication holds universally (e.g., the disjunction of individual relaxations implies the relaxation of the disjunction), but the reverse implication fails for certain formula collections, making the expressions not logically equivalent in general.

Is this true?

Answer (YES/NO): NO